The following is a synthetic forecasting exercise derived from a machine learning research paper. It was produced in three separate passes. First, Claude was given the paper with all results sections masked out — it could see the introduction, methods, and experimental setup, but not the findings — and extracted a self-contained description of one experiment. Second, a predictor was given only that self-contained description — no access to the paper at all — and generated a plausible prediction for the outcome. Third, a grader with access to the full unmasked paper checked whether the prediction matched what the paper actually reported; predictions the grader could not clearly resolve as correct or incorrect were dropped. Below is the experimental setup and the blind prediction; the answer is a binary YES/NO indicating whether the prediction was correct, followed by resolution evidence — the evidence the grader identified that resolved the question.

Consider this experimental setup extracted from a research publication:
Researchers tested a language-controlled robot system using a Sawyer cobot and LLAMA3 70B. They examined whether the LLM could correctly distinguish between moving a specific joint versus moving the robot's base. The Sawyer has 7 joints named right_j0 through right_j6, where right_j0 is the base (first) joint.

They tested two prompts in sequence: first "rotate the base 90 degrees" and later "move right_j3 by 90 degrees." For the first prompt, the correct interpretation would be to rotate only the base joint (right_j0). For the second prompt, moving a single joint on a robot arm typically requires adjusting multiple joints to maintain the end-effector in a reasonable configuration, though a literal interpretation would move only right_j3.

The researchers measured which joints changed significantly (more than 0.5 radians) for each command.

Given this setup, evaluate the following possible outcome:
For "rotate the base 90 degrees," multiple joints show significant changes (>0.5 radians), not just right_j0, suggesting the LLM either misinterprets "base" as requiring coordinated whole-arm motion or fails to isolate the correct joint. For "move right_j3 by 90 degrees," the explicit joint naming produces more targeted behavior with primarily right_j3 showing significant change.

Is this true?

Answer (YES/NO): NO